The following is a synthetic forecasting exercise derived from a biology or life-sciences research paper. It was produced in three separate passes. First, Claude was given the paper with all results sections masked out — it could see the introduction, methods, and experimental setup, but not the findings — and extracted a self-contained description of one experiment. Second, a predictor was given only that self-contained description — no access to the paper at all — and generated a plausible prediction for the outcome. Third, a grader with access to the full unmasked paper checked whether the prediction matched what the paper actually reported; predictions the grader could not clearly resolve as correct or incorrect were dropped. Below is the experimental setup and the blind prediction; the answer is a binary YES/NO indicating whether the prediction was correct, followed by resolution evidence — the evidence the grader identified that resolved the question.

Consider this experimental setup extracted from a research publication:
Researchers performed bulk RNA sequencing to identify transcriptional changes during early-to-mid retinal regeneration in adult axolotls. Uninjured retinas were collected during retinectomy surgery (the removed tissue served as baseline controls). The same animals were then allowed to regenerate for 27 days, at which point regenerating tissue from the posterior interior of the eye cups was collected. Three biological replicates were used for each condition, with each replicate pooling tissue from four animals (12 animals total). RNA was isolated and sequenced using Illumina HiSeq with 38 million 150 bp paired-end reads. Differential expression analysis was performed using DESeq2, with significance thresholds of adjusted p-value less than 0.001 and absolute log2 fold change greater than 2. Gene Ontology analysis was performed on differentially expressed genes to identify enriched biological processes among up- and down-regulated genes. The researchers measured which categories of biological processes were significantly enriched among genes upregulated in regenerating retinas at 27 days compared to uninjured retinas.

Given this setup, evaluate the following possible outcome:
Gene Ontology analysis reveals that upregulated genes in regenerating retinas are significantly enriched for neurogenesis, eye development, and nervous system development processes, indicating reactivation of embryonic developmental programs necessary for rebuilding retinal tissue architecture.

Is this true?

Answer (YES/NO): NO